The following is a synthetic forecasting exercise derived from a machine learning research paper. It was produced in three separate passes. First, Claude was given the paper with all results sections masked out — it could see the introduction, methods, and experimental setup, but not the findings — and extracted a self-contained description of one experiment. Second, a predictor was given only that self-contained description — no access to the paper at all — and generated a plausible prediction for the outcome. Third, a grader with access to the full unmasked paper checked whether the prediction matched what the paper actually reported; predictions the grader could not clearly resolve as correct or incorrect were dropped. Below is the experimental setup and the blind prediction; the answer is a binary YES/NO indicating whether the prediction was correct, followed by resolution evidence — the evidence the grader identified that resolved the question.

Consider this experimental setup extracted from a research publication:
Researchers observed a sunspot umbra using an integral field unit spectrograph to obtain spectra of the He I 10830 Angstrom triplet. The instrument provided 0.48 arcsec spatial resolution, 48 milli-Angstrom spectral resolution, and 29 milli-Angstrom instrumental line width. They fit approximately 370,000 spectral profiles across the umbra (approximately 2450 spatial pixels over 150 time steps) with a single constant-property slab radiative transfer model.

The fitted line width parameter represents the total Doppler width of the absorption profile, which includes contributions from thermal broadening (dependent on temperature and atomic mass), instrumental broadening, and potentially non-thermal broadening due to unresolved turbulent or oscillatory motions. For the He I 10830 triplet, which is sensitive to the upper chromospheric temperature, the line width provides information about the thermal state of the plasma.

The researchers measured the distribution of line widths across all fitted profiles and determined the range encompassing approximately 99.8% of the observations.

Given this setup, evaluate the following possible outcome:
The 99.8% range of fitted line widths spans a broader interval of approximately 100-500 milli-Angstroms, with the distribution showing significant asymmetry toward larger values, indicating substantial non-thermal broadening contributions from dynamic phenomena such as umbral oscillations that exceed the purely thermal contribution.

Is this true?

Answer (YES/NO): NO